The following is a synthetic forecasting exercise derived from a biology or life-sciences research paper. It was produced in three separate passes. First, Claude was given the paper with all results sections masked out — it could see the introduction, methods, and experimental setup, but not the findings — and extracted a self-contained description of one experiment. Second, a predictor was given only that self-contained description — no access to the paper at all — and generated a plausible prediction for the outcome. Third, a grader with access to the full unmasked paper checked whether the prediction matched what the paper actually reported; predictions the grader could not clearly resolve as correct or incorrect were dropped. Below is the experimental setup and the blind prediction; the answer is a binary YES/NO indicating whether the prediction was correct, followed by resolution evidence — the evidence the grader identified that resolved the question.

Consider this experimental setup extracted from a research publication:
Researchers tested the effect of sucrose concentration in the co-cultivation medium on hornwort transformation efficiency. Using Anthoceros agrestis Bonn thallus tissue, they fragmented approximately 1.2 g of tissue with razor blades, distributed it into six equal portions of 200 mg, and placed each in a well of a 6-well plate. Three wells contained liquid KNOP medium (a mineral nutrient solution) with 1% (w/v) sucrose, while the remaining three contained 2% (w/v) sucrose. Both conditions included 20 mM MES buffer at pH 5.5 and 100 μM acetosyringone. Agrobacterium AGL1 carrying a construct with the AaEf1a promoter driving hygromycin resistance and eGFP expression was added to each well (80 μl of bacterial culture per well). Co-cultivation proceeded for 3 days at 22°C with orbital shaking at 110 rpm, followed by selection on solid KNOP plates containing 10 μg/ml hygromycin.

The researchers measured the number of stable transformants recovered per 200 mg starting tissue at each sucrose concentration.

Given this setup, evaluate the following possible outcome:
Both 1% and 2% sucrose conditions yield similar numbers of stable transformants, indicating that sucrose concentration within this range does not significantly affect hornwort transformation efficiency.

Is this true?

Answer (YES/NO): YES